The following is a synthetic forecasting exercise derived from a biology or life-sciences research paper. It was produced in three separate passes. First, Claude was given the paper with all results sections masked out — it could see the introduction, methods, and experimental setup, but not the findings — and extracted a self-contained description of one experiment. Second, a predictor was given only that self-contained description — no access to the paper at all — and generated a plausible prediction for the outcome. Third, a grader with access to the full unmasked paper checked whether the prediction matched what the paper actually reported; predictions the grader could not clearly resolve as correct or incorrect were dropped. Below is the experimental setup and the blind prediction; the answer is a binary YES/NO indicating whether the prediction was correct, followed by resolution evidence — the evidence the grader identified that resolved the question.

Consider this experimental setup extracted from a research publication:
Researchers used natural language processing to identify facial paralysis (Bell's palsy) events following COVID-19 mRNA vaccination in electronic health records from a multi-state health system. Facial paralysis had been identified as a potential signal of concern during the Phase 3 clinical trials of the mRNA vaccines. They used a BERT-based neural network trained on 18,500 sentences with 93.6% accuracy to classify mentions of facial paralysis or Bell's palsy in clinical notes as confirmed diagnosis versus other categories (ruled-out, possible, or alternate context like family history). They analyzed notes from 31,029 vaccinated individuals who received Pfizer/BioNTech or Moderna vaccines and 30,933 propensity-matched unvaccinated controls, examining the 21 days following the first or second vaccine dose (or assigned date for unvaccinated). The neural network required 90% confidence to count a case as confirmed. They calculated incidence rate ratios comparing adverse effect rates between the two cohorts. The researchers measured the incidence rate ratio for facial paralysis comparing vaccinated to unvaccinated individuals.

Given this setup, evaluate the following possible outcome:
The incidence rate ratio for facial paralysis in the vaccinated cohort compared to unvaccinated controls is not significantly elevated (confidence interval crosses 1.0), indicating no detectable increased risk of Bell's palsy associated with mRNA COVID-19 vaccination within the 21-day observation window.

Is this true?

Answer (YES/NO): YES